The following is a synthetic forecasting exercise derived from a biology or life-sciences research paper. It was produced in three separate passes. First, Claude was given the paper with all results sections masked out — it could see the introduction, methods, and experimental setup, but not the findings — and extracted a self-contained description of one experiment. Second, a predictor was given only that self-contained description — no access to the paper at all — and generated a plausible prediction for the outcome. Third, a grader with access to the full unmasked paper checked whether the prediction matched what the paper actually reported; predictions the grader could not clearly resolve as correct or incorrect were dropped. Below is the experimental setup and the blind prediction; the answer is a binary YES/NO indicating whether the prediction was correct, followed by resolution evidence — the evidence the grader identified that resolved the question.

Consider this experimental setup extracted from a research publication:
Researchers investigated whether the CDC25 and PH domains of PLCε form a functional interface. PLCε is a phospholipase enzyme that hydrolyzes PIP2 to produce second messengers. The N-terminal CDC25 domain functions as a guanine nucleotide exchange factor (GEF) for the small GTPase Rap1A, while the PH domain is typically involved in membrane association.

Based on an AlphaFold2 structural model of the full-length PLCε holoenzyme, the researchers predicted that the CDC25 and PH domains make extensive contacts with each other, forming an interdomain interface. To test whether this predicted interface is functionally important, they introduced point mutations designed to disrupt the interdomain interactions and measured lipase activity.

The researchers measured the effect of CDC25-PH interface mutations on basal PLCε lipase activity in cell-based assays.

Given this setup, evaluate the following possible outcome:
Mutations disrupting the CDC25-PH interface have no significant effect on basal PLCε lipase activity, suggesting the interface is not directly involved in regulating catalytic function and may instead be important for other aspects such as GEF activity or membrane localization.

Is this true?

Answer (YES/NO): NO